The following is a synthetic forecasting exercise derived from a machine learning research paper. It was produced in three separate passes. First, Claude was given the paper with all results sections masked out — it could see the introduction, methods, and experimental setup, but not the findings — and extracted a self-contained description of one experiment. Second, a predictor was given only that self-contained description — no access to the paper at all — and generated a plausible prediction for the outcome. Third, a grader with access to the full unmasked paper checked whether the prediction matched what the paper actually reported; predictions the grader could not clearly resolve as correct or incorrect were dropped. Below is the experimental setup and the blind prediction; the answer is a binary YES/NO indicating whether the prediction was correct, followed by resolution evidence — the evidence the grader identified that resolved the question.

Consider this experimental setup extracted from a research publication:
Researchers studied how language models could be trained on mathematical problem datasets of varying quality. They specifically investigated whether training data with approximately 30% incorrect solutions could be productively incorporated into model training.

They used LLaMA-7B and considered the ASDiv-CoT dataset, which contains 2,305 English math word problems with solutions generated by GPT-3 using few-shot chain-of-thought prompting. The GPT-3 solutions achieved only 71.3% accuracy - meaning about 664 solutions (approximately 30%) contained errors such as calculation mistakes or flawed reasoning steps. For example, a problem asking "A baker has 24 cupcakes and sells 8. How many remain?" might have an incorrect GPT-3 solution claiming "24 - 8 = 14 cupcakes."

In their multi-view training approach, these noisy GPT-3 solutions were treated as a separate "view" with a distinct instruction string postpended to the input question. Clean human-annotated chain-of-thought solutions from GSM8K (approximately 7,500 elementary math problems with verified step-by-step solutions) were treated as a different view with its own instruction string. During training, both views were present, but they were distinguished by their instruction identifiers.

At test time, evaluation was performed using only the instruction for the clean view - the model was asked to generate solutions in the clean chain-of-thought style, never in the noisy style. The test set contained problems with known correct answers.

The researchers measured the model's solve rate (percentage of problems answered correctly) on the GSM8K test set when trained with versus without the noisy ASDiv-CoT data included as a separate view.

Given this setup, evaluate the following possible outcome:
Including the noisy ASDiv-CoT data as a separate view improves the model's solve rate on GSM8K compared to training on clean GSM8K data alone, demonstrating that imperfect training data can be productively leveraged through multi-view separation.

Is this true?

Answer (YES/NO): YES